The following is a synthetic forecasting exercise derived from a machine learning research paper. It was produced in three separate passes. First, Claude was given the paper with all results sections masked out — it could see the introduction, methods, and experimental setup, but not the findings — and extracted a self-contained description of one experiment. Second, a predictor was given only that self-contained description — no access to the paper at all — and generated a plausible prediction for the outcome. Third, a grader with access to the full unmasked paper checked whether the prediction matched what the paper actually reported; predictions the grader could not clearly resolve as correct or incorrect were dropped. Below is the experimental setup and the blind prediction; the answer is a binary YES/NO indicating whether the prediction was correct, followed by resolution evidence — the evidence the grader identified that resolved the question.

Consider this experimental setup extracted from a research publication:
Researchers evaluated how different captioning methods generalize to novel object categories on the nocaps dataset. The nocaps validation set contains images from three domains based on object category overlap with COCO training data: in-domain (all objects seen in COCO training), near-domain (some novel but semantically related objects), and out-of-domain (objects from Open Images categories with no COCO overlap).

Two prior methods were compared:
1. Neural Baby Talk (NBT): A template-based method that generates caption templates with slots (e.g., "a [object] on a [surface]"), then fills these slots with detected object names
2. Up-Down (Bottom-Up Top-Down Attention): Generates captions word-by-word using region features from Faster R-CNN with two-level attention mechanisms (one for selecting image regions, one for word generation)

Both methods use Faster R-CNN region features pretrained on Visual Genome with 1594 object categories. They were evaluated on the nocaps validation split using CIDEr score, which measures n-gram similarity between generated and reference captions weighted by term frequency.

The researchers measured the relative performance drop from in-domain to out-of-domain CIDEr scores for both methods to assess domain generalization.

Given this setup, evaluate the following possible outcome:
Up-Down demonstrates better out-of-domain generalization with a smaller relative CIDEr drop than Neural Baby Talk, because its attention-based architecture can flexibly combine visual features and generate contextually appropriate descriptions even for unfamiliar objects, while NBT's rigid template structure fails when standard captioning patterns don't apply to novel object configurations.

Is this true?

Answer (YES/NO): NO